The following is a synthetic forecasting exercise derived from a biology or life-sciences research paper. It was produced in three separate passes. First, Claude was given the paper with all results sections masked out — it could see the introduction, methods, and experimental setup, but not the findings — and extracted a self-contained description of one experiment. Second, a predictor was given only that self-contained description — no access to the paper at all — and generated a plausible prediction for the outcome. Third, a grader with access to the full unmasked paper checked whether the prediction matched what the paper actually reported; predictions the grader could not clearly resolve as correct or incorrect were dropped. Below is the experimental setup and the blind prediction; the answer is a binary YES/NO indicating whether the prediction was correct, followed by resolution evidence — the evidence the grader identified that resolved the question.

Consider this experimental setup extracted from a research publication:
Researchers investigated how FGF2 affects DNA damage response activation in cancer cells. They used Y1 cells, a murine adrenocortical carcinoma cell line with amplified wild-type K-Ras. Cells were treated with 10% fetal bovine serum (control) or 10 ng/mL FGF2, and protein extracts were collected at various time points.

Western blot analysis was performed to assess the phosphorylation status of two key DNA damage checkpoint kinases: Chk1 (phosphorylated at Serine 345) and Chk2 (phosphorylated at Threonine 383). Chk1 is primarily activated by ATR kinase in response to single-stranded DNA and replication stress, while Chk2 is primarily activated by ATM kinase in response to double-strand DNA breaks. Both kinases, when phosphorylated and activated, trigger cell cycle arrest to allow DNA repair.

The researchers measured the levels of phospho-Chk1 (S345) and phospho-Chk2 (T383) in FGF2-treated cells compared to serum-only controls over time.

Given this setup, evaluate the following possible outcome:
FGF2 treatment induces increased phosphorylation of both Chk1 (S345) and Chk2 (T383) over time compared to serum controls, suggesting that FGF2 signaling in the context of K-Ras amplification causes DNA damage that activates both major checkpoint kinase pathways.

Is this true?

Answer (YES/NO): NO